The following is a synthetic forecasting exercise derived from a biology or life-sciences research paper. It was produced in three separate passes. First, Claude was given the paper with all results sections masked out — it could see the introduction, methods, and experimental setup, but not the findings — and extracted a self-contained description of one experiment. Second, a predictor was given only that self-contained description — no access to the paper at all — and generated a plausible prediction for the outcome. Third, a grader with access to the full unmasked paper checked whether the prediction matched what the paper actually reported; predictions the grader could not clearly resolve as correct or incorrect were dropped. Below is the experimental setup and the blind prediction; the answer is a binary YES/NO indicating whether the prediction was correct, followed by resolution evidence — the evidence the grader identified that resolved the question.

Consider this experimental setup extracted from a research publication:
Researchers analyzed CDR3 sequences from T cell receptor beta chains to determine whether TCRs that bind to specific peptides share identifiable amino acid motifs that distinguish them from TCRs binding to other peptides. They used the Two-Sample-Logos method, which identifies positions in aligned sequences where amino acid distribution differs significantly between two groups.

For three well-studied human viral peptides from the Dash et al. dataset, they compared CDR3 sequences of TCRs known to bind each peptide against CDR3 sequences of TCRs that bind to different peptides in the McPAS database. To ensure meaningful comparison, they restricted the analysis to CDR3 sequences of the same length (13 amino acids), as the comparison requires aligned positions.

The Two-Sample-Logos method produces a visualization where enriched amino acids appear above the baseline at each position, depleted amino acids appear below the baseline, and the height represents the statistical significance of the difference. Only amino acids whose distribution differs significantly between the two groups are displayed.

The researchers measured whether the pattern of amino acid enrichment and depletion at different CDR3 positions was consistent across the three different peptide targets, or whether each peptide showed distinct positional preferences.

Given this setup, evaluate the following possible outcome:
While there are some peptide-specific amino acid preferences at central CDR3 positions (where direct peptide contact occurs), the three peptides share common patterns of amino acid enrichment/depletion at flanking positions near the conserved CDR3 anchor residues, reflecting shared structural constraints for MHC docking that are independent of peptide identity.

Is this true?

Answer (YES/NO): NO